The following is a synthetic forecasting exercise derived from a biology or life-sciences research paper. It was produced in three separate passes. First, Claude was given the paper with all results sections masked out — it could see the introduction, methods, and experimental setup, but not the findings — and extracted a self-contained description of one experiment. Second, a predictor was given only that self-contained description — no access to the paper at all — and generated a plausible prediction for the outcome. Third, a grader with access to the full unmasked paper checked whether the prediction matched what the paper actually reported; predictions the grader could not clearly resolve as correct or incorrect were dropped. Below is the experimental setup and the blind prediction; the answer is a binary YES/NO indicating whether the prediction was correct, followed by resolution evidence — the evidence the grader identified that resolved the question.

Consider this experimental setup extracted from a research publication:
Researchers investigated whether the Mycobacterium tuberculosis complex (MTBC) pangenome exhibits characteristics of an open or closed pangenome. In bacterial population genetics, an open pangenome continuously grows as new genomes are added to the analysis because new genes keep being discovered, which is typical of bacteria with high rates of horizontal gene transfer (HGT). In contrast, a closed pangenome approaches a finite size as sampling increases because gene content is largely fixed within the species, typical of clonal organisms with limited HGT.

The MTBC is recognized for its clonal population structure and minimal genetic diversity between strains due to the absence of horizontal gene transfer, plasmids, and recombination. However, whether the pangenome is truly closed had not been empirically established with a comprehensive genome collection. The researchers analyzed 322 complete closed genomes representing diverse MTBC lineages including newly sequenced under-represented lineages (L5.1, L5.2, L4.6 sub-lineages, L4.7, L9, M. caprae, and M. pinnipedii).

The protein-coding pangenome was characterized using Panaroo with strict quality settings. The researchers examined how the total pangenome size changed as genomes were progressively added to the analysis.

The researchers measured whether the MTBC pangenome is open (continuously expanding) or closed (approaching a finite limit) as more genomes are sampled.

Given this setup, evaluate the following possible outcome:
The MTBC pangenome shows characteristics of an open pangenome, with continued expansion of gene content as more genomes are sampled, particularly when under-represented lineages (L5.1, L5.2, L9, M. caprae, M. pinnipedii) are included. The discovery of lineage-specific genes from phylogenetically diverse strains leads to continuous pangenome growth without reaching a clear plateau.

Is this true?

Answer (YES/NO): NO